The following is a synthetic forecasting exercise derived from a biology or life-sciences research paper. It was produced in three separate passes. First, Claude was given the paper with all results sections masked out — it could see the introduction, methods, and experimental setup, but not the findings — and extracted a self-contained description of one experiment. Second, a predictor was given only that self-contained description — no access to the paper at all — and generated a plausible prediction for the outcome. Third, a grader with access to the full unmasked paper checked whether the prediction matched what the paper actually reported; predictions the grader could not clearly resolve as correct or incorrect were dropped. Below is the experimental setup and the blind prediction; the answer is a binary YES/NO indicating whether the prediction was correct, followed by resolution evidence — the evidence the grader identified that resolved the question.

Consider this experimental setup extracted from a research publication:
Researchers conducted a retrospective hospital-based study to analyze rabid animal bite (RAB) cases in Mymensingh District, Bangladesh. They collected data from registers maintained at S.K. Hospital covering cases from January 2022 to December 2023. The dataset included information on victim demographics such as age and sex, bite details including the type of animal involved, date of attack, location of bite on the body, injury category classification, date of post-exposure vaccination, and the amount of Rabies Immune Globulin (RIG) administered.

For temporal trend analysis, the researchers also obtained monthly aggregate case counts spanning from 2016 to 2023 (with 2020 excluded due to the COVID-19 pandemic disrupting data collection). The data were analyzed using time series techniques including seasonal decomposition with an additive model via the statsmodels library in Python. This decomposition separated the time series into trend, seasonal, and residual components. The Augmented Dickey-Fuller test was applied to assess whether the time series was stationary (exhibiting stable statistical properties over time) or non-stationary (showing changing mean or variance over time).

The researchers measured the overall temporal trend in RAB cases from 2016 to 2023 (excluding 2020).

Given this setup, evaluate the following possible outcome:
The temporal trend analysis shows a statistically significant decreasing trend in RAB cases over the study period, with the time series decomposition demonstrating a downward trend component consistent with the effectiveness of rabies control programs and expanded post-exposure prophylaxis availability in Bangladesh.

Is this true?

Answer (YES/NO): NO